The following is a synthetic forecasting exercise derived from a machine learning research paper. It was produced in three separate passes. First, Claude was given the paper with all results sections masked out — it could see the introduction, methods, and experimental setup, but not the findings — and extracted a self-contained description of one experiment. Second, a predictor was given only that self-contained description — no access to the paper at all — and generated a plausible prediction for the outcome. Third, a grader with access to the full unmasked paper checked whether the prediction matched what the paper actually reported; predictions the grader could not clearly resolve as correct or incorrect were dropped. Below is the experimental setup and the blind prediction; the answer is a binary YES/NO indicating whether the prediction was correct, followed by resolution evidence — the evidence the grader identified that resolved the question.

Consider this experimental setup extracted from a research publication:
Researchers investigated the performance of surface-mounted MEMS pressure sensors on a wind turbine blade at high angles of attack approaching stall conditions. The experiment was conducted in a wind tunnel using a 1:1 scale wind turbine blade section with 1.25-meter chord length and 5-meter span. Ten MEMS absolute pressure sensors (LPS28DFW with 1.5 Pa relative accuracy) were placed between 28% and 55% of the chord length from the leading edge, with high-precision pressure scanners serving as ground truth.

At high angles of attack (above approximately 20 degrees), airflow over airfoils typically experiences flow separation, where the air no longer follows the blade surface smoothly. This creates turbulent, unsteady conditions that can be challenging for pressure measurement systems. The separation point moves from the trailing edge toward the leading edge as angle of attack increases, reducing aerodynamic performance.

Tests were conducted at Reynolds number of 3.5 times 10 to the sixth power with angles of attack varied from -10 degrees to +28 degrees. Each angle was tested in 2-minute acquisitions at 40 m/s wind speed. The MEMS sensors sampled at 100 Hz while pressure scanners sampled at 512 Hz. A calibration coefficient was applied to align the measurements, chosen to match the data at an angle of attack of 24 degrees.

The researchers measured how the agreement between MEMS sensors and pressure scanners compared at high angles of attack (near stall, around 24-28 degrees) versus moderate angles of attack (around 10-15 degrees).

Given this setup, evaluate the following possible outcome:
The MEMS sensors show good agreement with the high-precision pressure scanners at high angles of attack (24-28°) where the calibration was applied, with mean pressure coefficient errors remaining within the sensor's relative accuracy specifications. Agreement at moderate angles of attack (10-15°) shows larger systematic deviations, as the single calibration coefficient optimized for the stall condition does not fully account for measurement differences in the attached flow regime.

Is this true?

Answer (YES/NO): NO